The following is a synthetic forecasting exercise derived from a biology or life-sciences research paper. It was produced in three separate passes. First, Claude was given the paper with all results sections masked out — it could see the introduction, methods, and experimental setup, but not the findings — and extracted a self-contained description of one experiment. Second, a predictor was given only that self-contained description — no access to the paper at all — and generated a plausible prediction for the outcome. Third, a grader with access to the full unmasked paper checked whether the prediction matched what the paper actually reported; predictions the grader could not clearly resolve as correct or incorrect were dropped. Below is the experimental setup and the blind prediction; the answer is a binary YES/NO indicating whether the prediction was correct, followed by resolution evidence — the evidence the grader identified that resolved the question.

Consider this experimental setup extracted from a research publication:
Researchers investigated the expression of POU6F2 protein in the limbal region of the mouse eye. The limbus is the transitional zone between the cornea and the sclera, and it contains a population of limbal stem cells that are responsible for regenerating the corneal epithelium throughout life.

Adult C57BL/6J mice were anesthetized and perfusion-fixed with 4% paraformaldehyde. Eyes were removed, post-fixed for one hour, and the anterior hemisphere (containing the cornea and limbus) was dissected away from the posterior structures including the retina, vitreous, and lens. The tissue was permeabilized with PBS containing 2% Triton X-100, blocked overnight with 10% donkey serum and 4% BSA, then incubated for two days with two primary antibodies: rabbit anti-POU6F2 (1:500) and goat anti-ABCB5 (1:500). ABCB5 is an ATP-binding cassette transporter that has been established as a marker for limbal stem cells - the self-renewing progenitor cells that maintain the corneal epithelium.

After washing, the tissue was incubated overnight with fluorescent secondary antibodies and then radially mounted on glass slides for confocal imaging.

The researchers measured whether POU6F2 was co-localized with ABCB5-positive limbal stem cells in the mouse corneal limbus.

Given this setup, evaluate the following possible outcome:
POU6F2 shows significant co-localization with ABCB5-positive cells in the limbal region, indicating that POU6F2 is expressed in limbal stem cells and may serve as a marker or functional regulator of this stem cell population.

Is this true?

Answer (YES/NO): YES